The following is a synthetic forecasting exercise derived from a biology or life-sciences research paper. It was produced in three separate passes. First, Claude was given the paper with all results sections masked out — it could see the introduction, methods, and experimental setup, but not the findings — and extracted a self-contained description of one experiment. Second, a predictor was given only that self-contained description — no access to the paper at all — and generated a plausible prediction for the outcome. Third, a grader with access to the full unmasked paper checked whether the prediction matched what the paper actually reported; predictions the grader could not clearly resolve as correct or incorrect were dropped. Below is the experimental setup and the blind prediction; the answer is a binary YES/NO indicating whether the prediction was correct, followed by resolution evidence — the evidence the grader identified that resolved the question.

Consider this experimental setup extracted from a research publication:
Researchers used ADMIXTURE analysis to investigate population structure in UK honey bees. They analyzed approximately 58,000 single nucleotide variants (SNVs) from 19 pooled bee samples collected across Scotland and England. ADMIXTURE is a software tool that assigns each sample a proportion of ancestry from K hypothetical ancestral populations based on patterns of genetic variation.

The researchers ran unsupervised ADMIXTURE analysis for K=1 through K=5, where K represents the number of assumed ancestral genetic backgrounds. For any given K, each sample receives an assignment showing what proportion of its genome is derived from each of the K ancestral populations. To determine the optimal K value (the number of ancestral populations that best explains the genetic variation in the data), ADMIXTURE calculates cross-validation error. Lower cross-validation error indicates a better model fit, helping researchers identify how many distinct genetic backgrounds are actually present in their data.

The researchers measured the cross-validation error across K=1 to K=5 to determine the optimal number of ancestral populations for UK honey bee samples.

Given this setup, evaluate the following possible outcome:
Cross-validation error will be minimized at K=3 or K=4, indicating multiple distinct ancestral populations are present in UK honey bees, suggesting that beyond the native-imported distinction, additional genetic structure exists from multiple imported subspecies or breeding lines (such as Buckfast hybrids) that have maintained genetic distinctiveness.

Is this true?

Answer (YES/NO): NO